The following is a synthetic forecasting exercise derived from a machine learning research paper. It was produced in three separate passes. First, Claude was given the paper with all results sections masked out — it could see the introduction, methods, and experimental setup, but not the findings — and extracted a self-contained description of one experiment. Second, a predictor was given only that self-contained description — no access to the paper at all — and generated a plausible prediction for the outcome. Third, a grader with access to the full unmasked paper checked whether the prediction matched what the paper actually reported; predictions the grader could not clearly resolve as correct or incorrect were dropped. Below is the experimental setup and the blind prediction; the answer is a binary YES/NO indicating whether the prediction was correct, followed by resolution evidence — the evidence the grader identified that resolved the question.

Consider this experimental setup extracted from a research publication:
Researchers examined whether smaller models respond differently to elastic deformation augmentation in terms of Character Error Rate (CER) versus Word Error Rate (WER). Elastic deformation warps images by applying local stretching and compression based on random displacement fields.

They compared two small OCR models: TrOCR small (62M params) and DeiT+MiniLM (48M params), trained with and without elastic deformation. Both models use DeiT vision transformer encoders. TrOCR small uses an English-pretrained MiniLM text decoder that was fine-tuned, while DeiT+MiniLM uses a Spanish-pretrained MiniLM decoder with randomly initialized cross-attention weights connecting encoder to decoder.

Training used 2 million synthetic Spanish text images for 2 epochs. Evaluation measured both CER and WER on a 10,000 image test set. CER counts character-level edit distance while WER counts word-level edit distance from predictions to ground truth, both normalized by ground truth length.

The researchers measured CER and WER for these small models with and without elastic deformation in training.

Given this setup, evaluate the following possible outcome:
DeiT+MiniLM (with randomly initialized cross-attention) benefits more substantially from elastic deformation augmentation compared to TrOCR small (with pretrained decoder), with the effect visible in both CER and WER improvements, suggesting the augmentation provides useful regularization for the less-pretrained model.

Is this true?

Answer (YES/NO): NO